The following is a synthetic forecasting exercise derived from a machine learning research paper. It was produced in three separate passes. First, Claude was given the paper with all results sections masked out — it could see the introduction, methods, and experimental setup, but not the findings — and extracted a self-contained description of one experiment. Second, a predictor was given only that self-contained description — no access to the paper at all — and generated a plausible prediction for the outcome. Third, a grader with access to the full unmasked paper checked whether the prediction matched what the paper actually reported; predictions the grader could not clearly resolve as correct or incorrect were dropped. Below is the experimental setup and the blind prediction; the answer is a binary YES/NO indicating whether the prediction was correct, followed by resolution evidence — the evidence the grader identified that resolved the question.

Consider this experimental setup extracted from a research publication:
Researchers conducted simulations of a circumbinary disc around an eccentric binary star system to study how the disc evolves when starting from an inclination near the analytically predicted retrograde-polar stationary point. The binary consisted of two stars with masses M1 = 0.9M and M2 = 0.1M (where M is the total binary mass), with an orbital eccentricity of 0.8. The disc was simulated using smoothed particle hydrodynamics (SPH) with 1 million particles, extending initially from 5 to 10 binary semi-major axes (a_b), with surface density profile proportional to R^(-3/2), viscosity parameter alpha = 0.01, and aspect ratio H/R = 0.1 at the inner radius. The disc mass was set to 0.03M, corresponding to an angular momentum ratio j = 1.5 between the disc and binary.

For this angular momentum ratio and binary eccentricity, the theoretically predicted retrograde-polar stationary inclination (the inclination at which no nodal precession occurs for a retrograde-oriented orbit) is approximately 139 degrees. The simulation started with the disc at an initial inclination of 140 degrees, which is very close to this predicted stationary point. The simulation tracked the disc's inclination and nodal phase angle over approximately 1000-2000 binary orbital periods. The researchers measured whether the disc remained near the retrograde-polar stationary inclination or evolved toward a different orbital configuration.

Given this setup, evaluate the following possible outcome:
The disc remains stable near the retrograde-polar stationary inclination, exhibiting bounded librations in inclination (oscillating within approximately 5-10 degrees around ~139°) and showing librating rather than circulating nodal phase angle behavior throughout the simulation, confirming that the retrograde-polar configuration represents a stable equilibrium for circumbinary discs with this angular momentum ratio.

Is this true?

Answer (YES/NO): NO